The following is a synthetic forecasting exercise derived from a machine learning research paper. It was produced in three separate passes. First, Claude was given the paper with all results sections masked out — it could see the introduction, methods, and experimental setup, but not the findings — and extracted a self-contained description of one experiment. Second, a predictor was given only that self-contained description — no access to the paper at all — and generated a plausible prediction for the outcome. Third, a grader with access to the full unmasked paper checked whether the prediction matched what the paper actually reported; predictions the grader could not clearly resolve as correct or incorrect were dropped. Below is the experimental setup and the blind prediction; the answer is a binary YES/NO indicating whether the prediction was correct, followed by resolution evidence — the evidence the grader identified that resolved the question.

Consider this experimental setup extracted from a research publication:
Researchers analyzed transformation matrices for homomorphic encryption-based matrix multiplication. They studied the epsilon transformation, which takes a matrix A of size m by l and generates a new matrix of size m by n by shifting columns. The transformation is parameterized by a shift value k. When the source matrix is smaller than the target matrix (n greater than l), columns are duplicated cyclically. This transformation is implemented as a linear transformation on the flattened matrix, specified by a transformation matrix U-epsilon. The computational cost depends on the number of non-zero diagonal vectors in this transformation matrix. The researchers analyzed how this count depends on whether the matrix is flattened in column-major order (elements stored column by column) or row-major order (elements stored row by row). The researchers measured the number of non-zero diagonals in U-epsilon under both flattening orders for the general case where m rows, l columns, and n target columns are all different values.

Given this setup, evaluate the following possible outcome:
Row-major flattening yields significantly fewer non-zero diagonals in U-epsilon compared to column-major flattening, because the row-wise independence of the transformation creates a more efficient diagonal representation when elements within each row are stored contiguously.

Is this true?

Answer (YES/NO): NO